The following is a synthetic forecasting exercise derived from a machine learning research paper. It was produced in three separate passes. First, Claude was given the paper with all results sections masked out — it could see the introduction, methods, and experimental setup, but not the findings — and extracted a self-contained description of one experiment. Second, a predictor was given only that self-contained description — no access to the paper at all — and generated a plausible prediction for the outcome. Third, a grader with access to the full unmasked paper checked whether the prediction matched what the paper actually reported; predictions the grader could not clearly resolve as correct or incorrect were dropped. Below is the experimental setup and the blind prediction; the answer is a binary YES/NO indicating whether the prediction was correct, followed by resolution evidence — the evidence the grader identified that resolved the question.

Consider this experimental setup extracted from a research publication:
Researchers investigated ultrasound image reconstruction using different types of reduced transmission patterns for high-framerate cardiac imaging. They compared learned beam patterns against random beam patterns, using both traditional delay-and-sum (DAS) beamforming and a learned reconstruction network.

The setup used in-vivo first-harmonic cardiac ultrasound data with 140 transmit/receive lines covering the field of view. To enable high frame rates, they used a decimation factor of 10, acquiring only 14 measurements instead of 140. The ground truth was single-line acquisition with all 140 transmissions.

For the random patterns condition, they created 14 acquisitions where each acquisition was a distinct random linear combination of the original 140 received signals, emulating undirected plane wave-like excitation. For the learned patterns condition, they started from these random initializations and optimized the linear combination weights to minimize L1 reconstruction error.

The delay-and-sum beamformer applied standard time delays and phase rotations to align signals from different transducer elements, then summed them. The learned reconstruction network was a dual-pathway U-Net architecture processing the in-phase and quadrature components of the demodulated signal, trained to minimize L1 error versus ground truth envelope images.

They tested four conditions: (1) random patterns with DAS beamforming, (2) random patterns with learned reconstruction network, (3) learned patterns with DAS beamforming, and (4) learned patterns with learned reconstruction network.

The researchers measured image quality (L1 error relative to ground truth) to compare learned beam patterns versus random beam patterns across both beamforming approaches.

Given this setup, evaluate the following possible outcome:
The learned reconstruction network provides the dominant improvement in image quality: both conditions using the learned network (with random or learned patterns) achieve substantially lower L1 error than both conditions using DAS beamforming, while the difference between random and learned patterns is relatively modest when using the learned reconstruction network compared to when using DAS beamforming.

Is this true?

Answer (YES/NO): NO